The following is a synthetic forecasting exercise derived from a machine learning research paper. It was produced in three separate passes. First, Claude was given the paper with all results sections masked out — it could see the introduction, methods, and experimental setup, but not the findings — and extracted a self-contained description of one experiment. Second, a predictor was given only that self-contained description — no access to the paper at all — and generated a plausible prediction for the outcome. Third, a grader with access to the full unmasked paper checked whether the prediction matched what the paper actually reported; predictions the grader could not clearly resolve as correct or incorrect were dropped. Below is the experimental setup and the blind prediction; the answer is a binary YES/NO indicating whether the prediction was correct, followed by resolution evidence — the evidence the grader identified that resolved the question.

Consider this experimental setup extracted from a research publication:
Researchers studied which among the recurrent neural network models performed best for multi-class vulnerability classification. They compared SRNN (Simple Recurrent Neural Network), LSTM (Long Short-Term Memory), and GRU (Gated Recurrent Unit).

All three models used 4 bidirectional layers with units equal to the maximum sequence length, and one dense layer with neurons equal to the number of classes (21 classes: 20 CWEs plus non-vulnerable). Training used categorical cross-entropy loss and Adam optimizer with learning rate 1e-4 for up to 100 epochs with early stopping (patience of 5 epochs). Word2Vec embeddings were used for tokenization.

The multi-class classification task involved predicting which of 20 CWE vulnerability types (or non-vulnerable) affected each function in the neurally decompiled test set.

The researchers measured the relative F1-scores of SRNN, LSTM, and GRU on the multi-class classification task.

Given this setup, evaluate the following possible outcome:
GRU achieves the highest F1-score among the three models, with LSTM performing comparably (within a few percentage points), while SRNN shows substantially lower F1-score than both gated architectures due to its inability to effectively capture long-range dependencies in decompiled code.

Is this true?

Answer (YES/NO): NO